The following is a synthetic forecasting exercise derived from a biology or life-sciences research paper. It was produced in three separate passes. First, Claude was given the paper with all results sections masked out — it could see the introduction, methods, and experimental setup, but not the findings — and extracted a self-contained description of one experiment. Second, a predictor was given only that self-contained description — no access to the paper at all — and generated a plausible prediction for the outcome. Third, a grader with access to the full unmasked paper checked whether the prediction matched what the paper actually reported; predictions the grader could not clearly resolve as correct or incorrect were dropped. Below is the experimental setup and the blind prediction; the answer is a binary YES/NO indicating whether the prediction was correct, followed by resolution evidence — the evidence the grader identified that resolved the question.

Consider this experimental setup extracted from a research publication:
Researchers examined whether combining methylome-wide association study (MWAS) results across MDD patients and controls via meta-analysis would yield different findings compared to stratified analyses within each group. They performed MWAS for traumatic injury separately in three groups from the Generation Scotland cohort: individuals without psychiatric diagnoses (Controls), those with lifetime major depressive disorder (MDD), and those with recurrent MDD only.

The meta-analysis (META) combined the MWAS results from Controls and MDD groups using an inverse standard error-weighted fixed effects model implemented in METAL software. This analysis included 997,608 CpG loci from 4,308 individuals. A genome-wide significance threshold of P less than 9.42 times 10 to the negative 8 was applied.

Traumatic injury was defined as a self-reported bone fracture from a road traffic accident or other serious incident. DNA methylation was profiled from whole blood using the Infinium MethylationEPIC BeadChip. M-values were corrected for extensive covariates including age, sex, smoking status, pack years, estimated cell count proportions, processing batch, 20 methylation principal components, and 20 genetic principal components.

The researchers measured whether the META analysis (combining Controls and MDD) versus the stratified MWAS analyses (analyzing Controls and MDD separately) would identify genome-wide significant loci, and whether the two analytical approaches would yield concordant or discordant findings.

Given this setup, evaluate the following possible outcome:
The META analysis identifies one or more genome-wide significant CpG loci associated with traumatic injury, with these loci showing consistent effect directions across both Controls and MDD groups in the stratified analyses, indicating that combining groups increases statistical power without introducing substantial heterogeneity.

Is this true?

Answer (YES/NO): NO